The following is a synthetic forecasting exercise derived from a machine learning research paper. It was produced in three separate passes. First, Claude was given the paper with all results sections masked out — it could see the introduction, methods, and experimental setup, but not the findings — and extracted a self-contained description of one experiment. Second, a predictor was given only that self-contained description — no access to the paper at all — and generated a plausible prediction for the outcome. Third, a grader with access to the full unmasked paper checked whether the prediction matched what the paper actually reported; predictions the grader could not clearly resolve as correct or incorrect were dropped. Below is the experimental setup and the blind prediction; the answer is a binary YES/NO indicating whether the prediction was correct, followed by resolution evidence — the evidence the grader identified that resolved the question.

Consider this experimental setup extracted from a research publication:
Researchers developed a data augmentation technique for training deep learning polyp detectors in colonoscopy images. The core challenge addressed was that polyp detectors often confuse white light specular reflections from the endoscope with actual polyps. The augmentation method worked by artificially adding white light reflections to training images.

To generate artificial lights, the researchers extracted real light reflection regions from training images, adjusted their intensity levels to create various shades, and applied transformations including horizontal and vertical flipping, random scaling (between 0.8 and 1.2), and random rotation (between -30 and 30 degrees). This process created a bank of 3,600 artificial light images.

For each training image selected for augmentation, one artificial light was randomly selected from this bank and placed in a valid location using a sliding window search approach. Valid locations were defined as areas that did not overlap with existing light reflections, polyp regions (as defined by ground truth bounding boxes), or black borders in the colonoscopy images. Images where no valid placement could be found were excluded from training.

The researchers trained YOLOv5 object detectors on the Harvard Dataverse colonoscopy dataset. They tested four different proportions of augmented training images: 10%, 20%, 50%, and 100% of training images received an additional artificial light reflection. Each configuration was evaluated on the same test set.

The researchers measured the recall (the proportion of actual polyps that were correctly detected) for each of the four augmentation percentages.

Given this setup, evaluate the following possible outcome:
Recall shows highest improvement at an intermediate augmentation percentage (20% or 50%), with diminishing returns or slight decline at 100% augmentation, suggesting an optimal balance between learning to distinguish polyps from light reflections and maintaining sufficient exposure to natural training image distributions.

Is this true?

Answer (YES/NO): YES